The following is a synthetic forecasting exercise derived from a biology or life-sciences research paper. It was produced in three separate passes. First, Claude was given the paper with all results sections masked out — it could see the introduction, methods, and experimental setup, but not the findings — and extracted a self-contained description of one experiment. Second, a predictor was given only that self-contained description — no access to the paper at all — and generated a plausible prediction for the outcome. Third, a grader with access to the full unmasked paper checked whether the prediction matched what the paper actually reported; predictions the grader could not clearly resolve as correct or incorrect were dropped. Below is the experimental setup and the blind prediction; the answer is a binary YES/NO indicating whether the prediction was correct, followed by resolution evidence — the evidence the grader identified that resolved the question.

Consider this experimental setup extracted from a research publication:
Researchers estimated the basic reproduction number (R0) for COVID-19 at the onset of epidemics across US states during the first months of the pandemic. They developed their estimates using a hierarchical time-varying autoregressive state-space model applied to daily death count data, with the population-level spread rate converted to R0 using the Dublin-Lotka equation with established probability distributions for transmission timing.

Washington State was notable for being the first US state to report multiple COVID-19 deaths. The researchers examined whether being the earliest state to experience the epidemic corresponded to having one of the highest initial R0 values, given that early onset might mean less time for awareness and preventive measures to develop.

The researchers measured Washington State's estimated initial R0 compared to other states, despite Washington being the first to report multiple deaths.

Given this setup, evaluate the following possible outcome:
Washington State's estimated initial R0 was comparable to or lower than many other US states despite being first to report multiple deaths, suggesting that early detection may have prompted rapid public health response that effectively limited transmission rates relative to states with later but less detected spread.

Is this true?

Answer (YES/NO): YES